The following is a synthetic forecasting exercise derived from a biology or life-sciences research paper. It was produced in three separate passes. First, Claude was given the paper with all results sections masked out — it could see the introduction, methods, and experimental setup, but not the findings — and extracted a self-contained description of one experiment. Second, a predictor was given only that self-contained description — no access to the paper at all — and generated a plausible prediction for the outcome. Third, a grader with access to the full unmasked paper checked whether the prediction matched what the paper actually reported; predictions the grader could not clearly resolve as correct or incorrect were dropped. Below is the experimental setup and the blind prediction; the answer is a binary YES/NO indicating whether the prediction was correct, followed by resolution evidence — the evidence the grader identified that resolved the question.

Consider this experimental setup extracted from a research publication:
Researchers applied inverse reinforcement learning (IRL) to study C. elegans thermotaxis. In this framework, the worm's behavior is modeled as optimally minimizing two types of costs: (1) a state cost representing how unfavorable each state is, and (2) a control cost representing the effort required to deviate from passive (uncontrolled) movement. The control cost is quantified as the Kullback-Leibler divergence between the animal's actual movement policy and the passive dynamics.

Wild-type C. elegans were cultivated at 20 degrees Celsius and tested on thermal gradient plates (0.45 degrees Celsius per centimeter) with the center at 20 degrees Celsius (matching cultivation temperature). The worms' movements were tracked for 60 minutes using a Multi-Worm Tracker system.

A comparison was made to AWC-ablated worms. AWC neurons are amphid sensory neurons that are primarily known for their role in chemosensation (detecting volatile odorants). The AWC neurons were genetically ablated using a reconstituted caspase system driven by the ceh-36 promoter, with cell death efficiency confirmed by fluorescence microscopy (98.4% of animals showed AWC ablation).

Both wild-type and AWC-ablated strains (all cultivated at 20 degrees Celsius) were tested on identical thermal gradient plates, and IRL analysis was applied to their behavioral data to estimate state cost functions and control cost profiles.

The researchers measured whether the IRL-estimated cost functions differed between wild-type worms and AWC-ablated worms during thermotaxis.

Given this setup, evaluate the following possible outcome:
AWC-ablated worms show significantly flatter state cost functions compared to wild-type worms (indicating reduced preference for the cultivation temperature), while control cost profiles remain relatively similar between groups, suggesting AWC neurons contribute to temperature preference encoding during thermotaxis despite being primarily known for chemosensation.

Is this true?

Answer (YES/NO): NO